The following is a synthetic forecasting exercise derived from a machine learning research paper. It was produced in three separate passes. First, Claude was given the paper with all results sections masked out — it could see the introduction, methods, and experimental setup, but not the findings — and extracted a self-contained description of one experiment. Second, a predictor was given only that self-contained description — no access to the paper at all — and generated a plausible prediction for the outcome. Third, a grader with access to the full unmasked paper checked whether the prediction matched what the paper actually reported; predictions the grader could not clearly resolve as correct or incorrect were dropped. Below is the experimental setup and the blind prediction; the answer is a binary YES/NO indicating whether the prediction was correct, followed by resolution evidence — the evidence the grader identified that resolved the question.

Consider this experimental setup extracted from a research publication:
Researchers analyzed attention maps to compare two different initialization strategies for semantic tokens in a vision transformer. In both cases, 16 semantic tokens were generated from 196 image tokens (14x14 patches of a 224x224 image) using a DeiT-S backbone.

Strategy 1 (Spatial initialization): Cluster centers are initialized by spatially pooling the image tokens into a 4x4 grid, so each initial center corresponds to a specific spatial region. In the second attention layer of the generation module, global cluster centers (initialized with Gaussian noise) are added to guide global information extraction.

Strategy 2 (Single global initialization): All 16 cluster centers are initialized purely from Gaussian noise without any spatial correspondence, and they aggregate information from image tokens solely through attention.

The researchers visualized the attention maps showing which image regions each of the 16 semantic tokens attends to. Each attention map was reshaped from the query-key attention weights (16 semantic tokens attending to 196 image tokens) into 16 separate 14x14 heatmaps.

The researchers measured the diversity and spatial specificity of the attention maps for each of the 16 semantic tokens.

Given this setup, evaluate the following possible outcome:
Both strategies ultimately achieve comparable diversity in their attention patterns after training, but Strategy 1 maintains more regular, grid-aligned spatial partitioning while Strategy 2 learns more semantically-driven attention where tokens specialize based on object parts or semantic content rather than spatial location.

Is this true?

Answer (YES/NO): NO